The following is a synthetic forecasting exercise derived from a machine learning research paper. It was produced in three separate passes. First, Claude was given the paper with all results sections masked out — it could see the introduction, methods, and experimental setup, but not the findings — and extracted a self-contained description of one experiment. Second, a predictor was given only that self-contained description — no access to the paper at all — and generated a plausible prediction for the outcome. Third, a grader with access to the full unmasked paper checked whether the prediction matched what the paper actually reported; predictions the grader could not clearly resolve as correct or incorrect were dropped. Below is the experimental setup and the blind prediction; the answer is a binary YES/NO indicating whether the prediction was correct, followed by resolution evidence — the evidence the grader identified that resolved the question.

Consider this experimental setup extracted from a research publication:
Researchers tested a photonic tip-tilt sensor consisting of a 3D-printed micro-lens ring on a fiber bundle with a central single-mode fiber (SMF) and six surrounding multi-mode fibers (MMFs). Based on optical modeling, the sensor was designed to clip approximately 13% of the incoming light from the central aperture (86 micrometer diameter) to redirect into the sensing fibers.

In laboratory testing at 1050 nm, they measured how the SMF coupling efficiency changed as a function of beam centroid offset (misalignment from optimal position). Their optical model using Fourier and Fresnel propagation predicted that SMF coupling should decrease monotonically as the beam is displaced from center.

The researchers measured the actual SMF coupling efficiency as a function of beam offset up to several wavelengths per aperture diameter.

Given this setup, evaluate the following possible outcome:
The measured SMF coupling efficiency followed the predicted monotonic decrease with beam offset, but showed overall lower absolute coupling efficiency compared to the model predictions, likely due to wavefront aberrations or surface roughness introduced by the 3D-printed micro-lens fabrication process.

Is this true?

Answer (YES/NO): NO